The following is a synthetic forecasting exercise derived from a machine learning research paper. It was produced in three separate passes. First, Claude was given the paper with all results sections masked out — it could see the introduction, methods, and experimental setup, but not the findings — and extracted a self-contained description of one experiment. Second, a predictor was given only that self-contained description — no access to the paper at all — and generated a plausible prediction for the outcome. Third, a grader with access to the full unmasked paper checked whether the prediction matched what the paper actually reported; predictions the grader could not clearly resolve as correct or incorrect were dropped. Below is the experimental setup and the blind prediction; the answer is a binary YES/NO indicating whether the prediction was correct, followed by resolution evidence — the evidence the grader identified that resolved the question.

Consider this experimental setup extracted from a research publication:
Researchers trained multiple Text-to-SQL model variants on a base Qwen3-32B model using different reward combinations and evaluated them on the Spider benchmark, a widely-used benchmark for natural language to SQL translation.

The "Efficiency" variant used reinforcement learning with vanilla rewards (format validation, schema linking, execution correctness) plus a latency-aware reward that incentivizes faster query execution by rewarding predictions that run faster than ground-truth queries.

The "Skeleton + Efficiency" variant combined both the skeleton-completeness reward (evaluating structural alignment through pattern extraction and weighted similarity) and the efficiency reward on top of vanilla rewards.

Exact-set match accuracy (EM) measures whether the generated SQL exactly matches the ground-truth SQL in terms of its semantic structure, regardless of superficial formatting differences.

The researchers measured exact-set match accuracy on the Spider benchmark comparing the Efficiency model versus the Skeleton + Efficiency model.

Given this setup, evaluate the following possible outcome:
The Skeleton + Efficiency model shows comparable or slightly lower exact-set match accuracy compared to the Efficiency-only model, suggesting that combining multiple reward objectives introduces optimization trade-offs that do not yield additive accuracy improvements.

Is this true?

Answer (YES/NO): NO